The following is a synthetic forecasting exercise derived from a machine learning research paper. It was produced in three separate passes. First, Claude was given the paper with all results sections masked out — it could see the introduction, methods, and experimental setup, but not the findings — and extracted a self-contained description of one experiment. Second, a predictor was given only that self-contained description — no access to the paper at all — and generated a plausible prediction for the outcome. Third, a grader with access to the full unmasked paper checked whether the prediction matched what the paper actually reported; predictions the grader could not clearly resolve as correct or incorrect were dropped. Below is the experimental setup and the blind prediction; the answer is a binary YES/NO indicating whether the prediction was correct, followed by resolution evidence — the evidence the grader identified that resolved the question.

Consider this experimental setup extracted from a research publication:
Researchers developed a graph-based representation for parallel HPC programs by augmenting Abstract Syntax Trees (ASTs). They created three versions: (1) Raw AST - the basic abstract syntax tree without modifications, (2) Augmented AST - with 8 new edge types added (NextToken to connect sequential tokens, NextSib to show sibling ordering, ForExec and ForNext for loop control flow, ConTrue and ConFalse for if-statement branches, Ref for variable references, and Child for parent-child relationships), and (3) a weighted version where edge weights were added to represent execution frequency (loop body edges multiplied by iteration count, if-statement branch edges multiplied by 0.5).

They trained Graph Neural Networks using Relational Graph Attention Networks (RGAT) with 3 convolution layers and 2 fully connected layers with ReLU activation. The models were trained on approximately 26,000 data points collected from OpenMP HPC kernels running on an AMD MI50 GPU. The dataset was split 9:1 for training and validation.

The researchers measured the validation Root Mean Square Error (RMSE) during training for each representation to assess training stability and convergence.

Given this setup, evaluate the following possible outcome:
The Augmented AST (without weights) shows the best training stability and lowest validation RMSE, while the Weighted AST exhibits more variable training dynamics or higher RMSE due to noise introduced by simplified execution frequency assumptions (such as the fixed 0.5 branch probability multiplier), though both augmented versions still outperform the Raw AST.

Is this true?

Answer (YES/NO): NO